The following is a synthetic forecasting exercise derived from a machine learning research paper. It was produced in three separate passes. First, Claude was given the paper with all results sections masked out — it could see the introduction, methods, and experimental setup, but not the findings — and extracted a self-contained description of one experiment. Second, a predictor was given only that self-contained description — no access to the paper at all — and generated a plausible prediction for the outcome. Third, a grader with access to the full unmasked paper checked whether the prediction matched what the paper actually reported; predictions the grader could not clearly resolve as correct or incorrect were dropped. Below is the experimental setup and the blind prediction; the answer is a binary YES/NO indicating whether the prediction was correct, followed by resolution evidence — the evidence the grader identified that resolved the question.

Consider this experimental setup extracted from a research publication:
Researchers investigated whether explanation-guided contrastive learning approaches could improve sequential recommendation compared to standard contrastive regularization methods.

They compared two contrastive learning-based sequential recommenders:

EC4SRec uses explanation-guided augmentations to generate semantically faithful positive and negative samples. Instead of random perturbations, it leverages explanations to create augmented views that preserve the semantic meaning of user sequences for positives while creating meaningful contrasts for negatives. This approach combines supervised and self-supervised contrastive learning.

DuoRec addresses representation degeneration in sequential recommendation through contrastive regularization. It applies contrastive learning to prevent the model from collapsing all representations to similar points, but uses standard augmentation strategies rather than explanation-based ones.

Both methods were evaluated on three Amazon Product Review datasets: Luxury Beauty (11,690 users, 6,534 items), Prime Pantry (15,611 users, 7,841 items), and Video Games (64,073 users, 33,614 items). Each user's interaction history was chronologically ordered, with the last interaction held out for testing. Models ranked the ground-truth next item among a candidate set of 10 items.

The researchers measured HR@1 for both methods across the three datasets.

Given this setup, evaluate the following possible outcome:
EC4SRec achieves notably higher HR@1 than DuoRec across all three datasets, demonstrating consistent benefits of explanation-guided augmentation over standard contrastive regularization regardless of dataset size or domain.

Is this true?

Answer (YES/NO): YES